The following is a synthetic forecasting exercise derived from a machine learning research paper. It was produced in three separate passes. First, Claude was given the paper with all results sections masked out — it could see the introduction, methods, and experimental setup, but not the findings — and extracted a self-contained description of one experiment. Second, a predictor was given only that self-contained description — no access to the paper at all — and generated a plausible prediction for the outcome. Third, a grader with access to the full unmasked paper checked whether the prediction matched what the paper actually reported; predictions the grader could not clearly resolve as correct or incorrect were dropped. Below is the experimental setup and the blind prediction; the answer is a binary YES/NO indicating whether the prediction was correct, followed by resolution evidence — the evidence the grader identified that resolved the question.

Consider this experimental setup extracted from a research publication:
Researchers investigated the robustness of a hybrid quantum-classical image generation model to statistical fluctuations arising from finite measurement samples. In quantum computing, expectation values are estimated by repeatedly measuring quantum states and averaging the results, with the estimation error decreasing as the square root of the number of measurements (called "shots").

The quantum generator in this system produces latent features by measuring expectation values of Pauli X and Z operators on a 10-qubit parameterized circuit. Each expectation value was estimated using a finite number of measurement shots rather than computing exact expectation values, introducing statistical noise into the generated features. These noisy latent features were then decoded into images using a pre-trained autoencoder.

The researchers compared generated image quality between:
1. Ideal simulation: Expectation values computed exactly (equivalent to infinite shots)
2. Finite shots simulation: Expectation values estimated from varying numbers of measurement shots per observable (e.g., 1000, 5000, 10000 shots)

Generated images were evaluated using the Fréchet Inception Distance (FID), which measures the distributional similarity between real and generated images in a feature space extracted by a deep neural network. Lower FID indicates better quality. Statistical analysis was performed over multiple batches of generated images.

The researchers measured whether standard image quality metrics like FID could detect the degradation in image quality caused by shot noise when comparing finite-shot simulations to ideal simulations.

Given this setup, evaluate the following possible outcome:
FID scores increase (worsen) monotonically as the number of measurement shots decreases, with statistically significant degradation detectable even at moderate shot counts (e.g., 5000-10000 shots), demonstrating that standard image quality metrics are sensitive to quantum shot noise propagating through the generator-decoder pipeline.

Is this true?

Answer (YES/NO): NO